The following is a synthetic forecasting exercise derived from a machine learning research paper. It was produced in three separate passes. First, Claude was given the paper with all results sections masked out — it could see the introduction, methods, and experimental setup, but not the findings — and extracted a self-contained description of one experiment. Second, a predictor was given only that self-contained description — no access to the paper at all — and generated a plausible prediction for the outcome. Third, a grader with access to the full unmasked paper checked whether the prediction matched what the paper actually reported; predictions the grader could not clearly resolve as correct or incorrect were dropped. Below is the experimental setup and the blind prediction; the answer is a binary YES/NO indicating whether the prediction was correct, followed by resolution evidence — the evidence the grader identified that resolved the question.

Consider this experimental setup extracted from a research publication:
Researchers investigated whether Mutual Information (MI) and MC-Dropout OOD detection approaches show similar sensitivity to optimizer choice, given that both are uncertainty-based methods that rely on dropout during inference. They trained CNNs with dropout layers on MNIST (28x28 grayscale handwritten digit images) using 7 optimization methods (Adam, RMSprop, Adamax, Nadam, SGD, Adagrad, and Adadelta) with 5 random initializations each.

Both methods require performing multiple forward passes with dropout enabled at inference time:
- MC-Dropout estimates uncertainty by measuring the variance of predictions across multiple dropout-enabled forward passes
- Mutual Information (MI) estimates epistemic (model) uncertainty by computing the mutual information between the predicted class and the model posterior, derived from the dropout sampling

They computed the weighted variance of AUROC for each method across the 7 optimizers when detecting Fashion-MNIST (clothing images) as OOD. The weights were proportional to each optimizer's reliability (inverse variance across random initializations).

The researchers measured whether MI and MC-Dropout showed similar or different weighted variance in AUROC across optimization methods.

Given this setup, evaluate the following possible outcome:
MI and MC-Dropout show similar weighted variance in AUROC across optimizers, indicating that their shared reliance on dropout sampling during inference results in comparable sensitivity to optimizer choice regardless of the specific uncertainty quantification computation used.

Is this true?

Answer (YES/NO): YES